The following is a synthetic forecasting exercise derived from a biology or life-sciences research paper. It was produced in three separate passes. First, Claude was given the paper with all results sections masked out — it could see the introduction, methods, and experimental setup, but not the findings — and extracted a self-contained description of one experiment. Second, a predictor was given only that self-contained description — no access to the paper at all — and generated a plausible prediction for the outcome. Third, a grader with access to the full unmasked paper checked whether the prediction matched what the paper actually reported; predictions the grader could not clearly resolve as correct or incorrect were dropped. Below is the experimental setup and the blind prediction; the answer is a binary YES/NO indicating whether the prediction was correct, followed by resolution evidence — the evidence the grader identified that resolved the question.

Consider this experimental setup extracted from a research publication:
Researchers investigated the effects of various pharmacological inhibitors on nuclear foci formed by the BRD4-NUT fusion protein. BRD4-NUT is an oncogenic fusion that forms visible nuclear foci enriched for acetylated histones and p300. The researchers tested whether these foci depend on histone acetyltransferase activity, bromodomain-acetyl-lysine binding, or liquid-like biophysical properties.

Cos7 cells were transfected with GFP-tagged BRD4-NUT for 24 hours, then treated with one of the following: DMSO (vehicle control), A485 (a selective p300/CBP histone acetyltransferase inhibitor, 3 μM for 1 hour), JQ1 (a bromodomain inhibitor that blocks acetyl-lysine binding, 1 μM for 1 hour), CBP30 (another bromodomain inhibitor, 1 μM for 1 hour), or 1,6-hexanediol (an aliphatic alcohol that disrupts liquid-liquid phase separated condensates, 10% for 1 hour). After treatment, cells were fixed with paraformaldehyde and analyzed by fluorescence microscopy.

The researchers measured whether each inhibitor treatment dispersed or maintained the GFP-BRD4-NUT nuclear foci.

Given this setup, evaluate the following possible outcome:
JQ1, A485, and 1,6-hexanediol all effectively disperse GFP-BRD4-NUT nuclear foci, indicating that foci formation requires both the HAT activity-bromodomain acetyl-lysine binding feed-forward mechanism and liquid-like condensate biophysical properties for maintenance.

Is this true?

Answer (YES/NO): YES